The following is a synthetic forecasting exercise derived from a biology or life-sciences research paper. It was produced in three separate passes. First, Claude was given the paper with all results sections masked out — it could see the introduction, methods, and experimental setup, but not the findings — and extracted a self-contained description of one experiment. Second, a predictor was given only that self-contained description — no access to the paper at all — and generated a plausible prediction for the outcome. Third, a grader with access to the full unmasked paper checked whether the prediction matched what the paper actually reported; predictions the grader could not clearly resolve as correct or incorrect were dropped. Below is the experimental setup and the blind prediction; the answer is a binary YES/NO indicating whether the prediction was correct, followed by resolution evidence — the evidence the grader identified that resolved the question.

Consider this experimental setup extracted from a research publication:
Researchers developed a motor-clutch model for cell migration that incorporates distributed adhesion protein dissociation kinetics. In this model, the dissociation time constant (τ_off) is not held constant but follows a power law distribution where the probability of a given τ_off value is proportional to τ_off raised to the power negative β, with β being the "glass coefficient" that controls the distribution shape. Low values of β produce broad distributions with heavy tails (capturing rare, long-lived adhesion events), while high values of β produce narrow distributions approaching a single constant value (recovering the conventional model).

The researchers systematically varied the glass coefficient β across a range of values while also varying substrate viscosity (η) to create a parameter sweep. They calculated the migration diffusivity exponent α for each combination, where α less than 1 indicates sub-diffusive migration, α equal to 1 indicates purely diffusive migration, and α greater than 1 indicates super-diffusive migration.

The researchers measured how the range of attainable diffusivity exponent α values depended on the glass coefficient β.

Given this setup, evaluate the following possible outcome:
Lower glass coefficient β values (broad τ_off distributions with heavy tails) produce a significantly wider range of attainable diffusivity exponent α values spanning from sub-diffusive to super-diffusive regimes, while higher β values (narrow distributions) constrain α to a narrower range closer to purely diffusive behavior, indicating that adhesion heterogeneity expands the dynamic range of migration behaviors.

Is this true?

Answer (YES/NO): YES